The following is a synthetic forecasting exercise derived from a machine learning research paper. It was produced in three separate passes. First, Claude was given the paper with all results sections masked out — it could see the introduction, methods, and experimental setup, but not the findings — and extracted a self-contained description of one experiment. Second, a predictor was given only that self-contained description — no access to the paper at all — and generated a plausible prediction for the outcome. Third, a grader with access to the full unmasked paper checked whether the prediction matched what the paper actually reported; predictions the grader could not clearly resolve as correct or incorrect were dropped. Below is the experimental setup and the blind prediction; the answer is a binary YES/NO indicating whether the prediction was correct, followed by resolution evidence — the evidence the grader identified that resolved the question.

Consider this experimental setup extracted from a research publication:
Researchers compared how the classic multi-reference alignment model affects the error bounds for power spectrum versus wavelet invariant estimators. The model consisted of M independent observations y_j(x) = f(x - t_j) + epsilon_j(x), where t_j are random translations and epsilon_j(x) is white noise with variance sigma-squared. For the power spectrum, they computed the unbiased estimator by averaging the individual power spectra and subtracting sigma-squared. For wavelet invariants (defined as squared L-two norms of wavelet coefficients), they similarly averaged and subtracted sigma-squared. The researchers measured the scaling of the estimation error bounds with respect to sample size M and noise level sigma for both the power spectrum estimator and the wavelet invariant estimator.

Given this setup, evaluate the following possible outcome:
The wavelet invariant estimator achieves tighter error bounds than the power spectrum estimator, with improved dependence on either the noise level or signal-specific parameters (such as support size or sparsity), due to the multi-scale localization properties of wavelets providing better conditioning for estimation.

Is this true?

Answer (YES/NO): NO